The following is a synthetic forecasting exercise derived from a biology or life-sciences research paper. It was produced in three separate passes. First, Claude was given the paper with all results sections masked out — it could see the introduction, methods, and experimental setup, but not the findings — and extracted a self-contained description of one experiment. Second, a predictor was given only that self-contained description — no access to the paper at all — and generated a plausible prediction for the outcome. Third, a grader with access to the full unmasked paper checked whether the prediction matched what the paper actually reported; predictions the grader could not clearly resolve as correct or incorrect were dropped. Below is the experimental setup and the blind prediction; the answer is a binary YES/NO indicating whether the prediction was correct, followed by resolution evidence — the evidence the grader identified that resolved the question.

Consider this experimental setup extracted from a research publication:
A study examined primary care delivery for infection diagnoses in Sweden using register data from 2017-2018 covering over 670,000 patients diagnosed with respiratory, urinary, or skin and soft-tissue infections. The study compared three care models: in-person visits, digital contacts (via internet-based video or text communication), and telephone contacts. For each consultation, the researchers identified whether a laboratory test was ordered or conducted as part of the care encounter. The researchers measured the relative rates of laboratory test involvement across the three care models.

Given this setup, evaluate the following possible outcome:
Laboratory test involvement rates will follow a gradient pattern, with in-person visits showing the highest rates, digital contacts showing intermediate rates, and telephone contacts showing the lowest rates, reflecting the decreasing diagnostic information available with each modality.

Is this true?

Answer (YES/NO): NO